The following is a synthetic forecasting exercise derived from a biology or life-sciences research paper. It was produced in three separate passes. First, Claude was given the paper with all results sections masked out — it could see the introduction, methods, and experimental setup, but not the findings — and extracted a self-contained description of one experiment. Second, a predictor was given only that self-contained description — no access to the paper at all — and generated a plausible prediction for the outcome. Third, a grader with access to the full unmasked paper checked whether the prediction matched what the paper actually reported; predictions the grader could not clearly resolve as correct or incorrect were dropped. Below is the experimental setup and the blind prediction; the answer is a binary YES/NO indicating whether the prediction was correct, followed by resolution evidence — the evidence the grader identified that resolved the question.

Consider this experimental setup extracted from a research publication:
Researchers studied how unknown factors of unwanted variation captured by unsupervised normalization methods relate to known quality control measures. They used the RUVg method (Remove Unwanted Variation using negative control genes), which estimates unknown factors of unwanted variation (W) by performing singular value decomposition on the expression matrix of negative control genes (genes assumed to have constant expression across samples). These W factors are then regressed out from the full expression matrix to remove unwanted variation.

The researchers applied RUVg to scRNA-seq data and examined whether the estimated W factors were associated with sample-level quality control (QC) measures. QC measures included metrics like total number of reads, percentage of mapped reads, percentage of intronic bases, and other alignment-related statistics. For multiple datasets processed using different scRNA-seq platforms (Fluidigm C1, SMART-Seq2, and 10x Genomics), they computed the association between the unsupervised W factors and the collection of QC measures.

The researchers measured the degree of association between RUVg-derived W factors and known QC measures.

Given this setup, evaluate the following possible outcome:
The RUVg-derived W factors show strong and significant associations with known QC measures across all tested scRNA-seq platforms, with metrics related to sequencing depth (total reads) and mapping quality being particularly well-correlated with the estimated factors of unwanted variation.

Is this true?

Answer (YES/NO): NO